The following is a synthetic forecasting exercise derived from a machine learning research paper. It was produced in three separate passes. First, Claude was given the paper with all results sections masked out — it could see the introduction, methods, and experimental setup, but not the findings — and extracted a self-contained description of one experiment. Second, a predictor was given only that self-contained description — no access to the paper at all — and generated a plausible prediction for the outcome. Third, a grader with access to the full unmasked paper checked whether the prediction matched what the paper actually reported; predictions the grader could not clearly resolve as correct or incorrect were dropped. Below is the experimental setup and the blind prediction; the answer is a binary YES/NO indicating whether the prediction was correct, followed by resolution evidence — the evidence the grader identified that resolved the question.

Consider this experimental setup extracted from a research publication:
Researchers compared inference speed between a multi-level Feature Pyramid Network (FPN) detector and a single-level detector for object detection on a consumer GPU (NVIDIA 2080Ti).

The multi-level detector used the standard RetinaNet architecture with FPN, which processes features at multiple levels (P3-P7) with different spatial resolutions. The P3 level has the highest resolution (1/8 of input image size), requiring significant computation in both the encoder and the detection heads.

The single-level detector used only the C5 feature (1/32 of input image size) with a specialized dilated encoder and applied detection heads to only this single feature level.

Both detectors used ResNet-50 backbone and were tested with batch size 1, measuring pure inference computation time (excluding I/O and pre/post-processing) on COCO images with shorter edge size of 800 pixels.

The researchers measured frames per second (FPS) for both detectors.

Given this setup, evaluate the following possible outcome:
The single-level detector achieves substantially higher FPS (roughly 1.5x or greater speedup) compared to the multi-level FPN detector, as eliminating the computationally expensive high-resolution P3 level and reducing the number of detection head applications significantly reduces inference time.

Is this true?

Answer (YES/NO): YES